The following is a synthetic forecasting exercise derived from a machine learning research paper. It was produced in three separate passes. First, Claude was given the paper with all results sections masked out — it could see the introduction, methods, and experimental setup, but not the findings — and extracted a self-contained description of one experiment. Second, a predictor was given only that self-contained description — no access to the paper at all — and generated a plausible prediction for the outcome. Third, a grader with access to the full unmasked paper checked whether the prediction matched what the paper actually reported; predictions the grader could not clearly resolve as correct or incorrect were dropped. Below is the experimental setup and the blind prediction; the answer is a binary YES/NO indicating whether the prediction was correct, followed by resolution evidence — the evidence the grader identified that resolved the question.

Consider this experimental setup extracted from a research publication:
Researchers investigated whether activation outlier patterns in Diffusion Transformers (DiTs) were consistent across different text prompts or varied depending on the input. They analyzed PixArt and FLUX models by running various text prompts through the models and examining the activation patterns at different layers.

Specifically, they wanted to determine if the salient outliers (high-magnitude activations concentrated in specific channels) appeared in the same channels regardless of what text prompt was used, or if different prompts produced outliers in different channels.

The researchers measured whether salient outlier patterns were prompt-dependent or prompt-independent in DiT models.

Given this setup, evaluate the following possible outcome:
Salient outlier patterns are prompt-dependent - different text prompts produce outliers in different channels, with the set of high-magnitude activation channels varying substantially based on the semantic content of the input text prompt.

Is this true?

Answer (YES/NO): NO